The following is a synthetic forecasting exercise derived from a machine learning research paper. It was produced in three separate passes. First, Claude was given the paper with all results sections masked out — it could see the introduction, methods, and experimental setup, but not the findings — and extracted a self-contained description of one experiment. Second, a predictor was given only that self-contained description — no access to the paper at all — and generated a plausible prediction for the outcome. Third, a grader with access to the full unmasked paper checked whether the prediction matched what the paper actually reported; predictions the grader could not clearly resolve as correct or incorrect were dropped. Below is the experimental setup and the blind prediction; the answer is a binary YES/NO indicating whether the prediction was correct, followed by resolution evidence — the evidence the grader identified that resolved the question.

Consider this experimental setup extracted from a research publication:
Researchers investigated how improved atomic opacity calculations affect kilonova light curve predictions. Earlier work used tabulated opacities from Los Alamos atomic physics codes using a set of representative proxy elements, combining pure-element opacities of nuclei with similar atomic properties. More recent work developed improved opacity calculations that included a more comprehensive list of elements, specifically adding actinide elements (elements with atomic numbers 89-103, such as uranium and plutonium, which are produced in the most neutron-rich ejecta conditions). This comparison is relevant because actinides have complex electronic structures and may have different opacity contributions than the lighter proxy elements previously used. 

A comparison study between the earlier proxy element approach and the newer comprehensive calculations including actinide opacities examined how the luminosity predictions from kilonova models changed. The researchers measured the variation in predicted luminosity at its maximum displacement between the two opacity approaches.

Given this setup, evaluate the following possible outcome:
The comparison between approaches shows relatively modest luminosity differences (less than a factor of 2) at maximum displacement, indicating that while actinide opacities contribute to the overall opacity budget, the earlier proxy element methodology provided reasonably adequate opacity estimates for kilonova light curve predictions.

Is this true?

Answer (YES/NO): YES